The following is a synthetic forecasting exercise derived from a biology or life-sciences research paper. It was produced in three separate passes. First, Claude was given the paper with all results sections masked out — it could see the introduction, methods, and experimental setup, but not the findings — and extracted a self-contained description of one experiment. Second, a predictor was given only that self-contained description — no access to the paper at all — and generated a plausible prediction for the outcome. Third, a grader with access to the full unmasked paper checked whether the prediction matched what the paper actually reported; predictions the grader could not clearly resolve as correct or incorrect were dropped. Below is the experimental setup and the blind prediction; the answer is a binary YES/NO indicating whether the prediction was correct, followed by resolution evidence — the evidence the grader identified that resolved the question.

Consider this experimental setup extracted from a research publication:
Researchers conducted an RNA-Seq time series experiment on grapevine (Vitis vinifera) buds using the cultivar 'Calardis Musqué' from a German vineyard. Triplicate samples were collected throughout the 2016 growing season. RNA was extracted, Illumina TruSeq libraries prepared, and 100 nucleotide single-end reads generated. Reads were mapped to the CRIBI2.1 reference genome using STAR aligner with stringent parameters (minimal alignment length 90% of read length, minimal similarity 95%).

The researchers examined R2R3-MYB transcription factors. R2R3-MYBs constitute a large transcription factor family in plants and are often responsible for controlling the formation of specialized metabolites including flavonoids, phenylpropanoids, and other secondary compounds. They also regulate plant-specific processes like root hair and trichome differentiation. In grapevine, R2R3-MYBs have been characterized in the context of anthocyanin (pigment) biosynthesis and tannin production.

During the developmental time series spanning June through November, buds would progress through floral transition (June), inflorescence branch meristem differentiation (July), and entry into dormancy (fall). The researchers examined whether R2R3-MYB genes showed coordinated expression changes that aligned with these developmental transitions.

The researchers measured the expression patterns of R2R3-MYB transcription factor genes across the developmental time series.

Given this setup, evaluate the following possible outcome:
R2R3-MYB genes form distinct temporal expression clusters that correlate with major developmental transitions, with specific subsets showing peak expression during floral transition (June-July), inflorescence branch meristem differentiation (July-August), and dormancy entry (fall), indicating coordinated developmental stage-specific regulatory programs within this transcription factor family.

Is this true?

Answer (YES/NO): YES